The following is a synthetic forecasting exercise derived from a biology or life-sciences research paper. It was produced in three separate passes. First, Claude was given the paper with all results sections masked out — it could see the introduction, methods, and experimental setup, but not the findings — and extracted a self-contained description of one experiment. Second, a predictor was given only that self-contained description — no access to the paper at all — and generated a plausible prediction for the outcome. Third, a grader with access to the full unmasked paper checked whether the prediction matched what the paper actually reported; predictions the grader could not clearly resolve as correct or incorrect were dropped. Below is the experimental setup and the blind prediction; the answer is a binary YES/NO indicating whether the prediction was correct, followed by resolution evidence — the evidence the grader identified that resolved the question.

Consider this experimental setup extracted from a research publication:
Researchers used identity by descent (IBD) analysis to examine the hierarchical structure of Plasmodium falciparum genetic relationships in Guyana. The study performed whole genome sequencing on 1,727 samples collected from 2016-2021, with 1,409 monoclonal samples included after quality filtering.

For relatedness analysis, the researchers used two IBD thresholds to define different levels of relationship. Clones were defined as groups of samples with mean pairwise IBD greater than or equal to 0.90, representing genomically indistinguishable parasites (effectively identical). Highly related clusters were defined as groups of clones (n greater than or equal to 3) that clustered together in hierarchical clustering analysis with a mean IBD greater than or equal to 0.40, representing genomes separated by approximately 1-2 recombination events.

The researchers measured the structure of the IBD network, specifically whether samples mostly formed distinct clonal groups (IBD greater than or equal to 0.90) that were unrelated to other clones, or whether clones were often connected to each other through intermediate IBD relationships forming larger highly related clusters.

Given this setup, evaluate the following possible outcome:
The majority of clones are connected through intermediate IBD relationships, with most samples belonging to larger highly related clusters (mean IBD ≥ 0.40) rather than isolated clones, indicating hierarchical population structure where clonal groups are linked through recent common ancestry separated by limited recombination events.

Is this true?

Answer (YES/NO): NO